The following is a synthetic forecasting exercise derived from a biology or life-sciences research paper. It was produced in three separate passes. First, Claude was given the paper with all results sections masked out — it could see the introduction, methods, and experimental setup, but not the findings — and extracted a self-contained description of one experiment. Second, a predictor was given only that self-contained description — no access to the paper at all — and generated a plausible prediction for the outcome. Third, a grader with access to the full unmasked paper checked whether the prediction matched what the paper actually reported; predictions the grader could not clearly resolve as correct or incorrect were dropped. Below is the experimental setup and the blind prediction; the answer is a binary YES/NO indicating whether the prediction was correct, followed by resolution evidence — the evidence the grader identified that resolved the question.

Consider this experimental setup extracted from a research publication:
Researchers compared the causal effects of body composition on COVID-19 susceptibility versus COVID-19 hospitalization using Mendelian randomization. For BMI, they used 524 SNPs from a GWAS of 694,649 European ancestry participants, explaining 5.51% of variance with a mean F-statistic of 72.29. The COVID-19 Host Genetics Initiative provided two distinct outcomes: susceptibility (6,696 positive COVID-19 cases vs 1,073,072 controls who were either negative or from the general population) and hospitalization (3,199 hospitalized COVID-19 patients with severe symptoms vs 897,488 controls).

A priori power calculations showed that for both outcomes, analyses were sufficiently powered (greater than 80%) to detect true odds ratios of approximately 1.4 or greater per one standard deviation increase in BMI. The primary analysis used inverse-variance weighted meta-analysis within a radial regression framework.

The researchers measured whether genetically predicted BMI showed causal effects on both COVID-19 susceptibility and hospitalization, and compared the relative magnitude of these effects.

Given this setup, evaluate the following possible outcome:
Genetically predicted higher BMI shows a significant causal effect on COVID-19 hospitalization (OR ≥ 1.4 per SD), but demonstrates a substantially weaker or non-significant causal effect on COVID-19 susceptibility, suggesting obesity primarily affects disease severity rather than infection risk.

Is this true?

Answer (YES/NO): NO